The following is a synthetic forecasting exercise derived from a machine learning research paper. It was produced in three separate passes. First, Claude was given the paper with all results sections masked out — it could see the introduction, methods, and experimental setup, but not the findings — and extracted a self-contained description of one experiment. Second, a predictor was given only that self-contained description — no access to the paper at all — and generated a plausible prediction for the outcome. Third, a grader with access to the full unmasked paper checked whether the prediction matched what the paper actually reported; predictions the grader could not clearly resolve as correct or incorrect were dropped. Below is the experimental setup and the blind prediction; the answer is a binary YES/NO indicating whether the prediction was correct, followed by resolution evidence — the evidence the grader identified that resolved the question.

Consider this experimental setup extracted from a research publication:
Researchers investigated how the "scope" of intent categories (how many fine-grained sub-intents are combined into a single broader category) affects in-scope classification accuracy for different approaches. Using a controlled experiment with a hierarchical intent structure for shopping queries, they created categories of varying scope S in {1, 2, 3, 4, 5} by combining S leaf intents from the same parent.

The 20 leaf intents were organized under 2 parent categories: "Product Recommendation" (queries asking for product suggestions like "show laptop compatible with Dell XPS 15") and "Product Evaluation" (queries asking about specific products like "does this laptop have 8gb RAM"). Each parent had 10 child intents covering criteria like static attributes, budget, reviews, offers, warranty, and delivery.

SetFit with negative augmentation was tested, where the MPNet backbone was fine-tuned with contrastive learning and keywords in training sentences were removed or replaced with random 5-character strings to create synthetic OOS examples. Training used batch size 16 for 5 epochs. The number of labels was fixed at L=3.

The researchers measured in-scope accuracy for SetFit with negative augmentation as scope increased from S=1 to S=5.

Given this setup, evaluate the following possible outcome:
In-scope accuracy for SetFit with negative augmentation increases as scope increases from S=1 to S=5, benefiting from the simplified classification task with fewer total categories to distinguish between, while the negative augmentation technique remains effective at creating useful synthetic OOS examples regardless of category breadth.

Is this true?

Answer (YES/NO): NO